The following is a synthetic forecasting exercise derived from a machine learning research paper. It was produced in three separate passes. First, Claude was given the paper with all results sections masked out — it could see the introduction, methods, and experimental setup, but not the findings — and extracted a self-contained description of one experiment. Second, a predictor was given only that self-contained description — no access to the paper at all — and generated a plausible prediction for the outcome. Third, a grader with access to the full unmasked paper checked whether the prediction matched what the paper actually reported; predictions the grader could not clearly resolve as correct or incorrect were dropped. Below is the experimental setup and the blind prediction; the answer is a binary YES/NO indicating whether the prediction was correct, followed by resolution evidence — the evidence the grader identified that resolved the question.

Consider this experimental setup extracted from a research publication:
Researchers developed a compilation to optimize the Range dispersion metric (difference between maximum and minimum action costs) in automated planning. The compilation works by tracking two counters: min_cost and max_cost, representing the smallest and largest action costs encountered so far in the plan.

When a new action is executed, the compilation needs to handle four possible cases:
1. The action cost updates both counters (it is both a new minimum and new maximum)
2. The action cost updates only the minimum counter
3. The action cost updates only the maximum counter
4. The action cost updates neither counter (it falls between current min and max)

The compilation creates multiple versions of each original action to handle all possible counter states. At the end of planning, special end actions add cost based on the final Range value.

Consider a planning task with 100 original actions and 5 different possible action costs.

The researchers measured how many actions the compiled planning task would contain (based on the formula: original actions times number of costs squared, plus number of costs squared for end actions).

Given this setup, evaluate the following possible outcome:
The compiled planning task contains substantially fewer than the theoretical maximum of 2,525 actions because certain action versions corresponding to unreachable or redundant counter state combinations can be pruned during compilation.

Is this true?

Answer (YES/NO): NO